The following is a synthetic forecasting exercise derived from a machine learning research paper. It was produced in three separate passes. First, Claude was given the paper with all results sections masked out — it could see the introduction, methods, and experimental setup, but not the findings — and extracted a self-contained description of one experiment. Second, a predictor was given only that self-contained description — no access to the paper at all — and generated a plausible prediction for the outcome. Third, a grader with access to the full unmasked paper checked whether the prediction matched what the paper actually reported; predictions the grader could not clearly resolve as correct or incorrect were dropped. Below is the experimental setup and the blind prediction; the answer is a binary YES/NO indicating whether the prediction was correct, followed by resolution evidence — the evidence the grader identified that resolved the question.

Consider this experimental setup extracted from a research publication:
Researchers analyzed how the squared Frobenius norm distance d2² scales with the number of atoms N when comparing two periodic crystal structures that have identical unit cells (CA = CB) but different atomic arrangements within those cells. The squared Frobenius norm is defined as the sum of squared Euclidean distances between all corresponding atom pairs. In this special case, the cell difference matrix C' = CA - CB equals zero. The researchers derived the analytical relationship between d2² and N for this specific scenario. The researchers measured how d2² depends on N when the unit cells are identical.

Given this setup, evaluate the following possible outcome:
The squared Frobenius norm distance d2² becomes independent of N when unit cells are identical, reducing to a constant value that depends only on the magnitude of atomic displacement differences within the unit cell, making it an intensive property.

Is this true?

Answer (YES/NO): NO